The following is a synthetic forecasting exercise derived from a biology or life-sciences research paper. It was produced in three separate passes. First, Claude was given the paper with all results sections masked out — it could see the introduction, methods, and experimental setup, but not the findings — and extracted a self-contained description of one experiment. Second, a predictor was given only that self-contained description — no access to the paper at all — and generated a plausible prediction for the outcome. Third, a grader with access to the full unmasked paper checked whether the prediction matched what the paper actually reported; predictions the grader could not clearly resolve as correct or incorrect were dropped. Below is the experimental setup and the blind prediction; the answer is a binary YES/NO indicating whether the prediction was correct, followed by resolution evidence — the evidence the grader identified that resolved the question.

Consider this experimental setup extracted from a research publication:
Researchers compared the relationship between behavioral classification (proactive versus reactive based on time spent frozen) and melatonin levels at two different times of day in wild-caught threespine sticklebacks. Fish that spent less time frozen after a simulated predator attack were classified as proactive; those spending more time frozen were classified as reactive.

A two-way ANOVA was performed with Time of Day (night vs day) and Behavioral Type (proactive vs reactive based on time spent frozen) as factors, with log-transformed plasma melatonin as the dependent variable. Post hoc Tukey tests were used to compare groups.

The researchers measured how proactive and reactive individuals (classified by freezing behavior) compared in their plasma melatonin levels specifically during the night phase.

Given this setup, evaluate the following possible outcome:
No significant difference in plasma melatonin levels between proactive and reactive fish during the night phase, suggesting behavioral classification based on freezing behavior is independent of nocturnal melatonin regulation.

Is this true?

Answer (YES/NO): YES